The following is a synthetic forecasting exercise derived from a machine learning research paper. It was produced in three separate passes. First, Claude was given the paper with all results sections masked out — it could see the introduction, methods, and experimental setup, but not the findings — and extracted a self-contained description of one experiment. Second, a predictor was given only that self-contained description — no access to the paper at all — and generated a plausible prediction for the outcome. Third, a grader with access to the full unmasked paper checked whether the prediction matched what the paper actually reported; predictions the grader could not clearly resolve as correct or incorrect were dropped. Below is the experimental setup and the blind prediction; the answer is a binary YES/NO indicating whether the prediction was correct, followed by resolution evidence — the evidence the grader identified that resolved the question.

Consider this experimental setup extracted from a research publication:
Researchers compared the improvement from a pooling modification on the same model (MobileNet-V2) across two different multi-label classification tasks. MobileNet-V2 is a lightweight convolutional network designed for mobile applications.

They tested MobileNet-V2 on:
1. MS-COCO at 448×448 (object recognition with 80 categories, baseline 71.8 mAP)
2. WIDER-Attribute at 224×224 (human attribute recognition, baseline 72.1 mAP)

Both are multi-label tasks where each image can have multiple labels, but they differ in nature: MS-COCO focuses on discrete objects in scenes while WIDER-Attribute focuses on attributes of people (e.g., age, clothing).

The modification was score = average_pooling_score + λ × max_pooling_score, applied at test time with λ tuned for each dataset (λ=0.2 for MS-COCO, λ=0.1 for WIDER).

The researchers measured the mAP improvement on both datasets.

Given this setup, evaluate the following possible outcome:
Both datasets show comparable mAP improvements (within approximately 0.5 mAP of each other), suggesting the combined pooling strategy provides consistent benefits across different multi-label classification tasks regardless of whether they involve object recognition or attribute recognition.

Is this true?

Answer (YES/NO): NO